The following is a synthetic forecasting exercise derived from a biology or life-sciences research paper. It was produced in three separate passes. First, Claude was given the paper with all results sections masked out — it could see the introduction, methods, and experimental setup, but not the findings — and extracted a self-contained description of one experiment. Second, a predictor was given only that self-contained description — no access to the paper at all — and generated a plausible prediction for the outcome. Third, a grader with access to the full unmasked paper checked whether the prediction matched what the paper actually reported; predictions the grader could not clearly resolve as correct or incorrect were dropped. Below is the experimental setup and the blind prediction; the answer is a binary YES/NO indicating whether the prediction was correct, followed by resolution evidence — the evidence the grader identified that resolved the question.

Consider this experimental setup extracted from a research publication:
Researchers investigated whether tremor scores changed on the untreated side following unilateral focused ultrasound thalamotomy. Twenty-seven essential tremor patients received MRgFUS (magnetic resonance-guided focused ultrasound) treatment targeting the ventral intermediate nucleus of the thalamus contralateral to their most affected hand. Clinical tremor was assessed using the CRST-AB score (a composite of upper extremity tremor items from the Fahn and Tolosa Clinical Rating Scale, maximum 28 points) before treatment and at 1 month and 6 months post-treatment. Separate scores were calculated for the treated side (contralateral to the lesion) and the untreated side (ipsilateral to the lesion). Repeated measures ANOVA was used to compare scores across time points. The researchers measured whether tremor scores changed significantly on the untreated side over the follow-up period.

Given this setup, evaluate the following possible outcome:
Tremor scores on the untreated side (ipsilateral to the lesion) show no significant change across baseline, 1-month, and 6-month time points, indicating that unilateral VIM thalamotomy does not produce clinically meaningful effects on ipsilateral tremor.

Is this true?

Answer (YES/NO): YES